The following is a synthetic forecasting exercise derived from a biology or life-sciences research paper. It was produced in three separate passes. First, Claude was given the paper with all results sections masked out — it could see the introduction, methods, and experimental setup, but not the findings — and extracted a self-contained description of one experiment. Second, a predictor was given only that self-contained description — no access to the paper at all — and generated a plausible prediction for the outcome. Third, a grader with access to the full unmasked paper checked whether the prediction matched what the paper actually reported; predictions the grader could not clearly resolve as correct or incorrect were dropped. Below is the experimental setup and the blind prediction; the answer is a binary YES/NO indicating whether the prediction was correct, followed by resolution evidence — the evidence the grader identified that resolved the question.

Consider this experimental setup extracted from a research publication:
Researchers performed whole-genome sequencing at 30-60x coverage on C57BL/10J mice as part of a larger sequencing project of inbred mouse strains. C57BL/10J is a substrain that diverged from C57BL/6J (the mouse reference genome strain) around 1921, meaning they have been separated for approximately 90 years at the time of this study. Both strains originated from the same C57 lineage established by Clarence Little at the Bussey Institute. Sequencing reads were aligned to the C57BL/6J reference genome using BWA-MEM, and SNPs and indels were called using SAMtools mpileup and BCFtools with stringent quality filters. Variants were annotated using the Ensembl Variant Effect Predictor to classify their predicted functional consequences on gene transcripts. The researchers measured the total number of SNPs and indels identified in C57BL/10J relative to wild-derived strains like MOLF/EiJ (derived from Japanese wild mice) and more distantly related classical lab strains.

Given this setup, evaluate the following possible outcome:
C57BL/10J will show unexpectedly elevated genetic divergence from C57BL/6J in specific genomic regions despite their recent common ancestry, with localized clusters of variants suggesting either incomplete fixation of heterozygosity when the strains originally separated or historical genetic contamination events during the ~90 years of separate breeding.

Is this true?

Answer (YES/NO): NO